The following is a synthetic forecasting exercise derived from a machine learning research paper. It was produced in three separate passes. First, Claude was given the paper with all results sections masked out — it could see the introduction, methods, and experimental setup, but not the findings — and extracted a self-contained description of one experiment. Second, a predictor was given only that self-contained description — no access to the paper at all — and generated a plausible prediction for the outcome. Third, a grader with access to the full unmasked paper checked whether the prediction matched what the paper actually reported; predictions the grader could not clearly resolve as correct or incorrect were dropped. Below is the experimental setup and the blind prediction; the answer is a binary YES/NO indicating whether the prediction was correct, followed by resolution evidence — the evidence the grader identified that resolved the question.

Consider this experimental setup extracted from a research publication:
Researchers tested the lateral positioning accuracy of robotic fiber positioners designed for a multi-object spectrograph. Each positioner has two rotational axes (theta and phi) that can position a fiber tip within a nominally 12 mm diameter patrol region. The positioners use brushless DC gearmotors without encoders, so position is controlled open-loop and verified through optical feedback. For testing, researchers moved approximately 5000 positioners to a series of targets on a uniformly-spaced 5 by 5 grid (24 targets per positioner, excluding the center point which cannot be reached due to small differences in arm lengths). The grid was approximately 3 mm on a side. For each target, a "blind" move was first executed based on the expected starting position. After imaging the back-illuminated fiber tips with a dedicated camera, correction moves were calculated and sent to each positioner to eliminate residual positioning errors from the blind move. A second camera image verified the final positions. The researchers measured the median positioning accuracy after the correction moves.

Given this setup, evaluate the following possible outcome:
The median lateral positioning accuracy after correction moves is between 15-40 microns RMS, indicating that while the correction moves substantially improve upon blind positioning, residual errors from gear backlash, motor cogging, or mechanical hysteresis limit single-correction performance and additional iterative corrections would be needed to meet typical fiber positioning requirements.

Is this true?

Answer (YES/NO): NO